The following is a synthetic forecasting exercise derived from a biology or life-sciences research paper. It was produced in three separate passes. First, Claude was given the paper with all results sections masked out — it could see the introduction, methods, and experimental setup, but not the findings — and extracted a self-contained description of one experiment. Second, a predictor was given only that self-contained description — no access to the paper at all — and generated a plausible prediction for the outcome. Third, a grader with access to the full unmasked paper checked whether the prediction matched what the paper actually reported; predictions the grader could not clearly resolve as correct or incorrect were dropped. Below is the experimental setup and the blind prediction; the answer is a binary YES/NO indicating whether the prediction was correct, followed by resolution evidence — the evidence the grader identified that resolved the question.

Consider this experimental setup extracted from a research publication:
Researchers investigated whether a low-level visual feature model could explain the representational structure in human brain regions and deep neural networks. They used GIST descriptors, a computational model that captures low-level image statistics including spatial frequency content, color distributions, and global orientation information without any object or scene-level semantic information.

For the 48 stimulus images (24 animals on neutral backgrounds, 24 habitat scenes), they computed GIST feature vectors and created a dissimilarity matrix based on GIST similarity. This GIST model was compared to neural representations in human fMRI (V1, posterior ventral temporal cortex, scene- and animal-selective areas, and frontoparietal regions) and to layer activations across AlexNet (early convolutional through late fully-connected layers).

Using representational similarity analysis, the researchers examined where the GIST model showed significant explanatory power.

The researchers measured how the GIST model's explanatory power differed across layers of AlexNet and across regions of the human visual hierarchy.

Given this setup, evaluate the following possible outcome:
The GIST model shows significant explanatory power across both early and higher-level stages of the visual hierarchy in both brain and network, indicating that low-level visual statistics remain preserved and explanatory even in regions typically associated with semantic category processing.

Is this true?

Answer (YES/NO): NO